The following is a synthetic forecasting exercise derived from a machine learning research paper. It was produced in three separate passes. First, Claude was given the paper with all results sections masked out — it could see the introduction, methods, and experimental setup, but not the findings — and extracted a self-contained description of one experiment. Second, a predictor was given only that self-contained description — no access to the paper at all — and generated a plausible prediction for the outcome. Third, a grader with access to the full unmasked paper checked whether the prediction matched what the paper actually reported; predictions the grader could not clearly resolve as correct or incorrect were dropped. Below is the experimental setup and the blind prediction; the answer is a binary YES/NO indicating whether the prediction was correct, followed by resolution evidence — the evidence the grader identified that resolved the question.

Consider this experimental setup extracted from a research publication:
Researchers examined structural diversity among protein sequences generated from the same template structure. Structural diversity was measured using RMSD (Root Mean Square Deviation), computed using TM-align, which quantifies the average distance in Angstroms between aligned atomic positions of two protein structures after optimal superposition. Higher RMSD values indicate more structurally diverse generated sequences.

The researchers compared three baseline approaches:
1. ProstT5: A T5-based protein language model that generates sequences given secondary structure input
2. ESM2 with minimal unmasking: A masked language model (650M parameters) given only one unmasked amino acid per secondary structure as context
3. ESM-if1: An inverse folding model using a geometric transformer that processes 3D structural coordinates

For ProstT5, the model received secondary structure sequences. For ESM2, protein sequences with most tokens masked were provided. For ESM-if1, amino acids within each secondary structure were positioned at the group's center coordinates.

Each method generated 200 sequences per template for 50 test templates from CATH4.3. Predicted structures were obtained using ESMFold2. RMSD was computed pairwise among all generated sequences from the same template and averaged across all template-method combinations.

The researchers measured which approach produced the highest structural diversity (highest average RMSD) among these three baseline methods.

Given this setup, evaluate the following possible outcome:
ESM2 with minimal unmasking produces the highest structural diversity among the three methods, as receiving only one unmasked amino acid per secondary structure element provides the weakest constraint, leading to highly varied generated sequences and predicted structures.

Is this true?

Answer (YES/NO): NO